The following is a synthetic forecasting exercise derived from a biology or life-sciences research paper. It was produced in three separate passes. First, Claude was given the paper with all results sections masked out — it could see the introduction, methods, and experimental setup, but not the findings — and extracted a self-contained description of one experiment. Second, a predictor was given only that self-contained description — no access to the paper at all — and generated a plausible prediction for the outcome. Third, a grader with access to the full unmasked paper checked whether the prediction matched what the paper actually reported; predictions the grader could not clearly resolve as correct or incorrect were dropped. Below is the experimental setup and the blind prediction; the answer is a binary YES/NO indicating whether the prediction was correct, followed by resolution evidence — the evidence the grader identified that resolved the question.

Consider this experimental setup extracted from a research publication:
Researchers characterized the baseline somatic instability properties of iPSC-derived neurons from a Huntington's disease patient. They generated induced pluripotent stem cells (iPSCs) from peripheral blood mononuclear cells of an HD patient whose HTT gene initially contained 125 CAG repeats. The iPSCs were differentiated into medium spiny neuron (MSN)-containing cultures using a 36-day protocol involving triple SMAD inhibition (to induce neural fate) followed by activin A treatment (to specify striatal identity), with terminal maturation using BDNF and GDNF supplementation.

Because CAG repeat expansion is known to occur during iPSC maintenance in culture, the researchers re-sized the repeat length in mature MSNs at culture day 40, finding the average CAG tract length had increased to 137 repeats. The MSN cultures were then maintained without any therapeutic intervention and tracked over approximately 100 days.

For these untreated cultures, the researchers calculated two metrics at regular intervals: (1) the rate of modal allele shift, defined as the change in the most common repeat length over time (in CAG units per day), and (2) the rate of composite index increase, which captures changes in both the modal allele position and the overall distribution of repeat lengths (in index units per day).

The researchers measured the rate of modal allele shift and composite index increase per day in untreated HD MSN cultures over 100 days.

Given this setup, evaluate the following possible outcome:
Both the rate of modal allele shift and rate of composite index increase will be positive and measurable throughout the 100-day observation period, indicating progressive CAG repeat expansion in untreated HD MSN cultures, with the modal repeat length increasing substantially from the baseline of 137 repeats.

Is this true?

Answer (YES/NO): NO